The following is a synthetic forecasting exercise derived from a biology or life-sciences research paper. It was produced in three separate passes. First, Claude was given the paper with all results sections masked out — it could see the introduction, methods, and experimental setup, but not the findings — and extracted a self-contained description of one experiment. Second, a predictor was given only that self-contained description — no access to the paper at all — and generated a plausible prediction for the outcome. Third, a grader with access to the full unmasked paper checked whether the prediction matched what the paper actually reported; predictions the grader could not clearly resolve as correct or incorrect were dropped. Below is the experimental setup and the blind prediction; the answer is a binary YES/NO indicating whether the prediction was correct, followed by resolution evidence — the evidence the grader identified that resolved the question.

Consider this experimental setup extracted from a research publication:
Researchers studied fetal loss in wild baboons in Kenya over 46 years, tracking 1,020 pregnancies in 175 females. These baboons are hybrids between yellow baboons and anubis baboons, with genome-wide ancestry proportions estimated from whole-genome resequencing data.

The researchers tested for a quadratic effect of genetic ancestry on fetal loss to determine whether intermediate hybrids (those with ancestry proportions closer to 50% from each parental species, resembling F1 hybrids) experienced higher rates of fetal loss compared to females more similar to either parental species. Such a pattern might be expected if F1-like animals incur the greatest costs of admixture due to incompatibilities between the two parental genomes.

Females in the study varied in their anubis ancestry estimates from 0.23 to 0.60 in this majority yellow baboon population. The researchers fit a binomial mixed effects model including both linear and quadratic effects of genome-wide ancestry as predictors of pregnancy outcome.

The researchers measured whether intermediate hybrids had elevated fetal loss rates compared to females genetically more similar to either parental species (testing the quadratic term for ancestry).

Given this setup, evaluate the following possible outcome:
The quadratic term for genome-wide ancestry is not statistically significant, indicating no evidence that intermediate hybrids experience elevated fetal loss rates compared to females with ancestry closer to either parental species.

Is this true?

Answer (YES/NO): YES